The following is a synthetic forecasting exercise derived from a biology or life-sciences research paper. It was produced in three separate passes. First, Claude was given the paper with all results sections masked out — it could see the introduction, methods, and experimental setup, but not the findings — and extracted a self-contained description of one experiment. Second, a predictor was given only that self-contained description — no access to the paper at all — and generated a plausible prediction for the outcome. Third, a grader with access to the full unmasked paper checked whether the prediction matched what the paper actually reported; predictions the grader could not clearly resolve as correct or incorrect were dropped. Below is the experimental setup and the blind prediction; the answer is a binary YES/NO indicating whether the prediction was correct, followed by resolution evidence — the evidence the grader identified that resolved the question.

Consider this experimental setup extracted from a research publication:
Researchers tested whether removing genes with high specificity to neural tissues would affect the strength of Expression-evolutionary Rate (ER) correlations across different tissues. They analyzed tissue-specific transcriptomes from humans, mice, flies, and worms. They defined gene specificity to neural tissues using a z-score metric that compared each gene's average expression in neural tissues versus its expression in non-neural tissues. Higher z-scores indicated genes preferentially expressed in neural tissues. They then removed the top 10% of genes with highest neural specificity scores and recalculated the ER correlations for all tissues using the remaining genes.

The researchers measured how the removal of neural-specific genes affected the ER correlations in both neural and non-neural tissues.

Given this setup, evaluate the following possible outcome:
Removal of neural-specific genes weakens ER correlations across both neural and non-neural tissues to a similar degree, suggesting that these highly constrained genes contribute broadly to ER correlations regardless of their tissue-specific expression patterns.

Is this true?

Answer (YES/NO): NO